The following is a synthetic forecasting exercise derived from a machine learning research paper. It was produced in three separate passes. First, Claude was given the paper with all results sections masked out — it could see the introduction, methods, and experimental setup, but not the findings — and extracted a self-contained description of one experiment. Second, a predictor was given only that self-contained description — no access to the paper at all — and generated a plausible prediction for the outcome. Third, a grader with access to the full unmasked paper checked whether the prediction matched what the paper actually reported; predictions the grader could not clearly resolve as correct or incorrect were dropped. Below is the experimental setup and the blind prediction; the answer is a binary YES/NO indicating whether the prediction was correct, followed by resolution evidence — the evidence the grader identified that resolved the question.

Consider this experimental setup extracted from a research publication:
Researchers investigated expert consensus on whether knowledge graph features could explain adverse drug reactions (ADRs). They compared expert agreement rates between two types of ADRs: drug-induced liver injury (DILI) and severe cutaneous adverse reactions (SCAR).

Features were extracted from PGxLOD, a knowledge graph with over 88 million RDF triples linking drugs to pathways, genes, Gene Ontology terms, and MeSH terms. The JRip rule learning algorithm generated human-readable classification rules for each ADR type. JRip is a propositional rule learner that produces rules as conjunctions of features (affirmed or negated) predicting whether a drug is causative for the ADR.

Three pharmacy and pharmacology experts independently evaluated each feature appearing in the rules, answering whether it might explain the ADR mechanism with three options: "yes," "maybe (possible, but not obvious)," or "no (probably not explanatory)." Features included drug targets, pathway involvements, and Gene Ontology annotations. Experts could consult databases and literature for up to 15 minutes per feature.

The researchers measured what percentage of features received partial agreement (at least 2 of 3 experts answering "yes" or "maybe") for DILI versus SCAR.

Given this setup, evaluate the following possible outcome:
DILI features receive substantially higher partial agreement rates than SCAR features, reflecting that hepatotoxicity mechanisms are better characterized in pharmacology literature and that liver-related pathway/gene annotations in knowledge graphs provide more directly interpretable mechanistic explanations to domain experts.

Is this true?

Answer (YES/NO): YES